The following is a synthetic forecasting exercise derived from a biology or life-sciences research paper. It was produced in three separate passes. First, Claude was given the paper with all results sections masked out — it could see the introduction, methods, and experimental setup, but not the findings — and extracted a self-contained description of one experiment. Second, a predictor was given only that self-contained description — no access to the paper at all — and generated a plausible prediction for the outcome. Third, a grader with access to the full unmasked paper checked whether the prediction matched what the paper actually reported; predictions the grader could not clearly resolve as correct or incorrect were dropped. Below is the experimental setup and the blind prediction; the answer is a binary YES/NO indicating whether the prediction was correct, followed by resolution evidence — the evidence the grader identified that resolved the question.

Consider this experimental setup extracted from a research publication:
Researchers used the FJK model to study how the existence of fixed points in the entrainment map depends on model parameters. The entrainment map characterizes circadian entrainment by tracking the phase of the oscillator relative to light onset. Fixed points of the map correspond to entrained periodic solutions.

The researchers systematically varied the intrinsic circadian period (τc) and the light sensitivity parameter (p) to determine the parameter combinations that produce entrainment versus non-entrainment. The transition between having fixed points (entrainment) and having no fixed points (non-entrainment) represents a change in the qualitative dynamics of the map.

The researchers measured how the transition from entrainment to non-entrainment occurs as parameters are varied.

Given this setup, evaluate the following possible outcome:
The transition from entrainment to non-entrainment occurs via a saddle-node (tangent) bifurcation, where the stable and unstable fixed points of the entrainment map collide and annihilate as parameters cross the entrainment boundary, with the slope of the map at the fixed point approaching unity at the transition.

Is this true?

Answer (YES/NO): YES